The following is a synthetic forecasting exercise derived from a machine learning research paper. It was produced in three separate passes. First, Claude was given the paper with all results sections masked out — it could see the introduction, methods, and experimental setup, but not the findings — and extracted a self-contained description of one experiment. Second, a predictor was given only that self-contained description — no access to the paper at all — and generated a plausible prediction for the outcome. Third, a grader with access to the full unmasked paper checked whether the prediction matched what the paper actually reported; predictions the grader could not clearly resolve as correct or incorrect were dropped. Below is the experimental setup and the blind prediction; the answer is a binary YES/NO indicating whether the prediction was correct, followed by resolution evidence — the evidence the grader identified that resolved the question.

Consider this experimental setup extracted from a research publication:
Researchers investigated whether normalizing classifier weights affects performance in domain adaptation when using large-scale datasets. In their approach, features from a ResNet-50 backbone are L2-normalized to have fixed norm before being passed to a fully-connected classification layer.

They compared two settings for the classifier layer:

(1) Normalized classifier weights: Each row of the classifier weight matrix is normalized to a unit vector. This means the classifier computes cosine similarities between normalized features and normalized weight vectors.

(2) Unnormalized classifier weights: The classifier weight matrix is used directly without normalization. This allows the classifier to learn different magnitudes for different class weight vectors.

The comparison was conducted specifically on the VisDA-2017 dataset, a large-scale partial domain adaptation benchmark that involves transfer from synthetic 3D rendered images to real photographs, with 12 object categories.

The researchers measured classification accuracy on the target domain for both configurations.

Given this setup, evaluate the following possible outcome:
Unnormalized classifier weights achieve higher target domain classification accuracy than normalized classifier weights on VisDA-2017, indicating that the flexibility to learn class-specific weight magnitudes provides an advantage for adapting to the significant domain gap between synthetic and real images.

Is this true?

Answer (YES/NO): YES